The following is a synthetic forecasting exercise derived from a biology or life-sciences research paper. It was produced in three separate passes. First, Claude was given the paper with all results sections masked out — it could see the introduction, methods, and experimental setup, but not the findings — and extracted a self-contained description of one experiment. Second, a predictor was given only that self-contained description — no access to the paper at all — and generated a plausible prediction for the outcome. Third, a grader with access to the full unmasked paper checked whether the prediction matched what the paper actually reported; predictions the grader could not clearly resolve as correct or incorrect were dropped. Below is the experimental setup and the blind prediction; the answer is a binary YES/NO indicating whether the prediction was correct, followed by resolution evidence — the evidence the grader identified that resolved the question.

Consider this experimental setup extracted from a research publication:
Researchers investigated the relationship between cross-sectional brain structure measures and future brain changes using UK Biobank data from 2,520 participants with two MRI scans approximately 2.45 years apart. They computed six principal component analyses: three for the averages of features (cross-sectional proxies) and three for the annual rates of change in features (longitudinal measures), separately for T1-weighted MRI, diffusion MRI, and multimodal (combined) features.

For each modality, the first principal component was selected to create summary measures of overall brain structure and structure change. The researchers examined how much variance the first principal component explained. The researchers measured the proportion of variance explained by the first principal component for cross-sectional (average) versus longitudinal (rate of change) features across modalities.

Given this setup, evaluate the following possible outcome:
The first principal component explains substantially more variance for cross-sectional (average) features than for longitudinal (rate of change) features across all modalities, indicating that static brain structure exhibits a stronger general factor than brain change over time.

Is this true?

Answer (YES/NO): YES